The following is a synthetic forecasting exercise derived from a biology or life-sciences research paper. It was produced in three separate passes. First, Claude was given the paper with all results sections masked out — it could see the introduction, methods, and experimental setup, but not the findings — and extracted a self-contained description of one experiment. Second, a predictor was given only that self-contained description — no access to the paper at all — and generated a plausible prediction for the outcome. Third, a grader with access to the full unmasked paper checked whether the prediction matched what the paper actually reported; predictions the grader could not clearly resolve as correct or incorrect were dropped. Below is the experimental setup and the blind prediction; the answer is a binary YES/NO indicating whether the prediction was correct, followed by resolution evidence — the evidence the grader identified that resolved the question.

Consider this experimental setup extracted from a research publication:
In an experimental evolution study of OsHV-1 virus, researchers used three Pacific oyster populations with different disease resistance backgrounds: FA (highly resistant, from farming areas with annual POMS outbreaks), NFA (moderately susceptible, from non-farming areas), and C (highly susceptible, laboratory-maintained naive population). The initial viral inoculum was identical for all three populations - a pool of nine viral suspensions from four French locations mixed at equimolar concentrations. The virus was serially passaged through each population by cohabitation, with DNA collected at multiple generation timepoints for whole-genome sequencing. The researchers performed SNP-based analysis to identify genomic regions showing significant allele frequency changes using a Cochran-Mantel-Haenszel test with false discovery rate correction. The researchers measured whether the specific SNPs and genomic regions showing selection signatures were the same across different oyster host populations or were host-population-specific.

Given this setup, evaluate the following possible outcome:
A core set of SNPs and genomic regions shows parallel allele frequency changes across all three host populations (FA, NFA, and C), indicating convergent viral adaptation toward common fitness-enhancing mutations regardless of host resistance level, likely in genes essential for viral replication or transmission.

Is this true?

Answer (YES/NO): NO